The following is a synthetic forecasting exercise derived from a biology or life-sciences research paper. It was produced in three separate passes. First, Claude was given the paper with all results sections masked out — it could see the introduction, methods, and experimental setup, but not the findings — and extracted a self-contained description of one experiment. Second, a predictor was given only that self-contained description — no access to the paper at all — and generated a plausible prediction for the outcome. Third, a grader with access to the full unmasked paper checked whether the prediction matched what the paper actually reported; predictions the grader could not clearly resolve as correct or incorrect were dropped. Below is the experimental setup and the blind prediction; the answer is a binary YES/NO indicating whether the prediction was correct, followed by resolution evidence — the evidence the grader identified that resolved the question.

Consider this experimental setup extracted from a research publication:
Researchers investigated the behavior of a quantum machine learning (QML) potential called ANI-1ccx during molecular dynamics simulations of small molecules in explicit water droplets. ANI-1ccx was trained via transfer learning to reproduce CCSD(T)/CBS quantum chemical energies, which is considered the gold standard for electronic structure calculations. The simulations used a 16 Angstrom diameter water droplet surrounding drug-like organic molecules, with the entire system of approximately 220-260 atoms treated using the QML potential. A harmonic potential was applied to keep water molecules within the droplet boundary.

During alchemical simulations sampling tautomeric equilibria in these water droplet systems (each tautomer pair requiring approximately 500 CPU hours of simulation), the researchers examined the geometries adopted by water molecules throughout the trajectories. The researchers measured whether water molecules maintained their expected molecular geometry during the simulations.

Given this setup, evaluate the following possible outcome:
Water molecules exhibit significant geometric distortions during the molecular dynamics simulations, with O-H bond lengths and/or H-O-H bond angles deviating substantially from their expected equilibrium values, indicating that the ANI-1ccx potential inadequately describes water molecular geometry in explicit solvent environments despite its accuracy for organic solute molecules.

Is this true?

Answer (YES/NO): YES